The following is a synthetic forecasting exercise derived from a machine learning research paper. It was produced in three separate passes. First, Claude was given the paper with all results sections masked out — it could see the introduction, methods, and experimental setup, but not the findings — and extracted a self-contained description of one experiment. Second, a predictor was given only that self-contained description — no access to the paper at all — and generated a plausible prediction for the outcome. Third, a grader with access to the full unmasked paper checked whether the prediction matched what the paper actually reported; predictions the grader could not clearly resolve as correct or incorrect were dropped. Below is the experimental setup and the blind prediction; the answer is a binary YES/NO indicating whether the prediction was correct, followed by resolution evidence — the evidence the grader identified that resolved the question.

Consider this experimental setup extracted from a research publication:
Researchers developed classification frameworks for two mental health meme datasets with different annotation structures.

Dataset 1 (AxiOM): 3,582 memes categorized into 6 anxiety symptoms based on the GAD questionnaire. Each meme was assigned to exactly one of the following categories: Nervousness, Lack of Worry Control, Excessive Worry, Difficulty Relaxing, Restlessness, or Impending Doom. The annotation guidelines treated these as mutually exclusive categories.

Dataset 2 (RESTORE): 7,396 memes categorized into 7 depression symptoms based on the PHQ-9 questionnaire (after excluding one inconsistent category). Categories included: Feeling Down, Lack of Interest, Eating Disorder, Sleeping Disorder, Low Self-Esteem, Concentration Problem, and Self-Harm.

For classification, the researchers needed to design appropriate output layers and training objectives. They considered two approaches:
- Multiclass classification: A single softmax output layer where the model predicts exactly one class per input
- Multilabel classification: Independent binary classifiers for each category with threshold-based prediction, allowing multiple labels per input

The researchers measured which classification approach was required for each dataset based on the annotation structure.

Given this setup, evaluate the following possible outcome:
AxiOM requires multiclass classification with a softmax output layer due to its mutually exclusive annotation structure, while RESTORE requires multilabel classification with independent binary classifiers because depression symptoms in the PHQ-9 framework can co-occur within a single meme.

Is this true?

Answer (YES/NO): YES